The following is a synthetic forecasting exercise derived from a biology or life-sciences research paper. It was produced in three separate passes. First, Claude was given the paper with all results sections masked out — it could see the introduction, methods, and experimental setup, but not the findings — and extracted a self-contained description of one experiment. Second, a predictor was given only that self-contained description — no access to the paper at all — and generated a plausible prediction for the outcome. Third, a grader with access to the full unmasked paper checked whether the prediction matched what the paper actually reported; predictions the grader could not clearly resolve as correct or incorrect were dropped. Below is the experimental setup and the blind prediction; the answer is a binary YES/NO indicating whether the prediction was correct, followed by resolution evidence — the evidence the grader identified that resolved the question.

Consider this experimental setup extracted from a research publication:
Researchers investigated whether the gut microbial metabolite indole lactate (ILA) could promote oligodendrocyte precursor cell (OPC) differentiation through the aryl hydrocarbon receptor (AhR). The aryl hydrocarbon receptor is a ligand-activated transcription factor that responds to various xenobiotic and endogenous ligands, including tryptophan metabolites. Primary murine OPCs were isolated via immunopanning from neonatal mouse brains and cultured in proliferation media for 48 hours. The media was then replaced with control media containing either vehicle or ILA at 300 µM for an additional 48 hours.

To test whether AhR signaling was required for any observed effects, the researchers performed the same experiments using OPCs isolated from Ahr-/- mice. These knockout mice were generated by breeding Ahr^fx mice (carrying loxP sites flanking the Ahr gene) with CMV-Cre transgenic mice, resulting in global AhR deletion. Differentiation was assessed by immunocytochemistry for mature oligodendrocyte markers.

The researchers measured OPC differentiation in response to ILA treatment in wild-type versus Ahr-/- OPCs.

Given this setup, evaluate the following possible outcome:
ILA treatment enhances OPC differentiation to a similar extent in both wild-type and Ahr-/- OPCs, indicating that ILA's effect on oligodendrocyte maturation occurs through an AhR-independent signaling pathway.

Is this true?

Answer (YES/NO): NO